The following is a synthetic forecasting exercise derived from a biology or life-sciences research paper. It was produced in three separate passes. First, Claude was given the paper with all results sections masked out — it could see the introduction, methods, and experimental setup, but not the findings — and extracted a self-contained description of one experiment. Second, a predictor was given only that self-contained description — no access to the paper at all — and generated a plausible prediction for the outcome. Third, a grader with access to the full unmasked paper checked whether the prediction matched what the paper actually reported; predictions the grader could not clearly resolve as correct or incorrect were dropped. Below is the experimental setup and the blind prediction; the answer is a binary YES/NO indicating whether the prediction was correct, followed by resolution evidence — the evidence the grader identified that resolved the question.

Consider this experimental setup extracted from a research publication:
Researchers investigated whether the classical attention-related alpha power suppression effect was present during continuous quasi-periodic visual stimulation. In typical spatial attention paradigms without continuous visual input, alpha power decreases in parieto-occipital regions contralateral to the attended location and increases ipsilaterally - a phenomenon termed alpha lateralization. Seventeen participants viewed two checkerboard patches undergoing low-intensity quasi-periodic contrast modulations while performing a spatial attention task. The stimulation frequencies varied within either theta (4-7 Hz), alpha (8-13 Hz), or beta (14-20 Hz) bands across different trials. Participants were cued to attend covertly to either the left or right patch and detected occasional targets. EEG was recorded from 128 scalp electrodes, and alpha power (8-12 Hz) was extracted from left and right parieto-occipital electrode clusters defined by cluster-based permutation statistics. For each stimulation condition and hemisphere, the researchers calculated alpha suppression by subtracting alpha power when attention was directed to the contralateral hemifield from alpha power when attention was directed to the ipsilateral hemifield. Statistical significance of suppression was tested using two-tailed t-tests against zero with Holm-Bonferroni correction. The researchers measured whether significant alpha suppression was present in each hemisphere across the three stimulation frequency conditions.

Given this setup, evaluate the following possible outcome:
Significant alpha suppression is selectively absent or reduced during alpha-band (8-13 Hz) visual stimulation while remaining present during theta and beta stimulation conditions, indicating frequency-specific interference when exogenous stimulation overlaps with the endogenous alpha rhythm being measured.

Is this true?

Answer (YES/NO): NO